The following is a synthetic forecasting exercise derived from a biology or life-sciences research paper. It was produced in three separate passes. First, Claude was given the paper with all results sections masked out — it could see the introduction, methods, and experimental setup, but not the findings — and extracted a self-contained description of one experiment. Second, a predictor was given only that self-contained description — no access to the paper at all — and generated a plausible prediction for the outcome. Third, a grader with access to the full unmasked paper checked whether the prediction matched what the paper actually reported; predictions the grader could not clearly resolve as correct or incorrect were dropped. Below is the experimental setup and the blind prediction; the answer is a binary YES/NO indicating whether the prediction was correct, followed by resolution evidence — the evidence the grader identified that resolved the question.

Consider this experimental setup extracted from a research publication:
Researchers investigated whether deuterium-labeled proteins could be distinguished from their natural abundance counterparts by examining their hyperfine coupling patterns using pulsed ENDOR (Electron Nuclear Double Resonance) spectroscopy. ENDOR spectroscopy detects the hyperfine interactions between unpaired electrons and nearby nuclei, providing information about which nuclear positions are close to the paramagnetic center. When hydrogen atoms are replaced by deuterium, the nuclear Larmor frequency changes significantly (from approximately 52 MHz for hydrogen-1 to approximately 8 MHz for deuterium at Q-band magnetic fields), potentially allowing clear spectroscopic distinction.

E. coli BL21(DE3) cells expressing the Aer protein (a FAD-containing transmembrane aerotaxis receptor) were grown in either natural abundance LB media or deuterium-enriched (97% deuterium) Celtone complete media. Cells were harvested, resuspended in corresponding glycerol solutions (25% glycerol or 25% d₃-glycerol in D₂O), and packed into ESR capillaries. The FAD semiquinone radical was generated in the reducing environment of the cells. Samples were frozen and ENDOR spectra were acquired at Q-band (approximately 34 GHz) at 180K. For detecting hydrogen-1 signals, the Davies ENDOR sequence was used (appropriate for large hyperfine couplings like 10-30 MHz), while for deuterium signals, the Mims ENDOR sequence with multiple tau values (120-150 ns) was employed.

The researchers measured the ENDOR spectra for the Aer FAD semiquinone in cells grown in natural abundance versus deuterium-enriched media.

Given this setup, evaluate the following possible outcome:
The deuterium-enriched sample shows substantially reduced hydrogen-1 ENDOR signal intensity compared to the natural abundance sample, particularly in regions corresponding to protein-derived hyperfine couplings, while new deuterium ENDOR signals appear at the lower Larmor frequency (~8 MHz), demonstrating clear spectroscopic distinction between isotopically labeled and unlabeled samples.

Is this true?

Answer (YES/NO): YES